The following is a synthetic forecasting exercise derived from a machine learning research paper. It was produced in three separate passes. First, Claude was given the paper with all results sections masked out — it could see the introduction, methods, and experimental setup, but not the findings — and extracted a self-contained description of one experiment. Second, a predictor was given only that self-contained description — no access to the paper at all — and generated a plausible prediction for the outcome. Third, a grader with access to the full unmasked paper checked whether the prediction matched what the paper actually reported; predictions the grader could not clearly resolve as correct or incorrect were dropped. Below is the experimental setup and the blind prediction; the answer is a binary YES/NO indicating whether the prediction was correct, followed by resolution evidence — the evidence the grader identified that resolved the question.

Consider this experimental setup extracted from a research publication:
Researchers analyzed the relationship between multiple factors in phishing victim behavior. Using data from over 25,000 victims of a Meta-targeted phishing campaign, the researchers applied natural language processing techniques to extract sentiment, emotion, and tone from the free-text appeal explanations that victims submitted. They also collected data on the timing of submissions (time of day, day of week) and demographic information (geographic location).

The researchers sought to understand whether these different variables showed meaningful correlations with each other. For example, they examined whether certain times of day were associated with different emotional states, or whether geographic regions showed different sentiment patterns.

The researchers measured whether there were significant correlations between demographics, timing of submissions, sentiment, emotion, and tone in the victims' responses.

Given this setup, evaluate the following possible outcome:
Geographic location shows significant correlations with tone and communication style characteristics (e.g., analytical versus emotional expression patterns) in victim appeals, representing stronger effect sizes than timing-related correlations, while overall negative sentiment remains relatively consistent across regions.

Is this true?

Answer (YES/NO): NO